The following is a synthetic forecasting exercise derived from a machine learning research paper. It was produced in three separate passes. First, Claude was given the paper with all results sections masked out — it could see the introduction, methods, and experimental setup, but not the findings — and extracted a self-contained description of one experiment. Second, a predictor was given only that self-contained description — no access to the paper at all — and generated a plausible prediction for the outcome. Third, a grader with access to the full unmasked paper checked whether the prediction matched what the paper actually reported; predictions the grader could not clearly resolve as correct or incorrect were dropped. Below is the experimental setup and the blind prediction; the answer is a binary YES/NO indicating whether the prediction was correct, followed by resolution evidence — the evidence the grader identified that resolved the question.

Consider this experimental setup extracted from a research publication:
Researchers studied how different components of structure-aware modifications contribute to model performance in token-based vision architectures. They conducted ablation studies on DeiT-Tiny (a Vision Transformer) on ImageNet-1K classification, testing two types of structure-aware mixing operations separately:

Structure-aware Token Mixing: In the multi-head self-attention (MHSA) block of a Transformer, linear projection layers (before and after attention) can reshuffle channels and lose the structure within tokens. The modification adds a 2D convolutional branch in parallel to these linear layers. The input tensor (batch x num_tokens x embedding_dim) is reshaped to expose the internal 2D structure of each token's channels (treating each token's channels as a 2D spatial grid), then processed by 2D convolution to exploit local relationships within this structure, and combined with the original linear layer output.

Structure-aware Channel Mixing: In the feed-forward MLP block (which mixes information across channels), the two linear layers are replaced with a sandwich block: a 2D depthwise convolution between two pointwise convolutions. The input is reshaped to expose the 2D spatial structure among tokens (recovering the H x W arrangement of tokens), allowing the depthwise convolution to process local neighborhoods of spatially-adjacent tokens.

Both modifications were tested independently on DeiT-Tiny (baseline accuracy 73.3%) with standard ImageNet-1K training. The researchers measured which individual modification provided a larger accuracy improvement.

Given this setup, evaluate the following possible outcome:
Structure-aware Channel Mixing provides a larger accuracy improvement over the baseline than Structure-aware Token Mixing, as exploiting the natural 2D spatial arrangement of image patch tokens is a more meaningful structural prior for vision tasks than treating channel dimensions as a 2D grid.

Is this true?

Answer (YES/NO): YES